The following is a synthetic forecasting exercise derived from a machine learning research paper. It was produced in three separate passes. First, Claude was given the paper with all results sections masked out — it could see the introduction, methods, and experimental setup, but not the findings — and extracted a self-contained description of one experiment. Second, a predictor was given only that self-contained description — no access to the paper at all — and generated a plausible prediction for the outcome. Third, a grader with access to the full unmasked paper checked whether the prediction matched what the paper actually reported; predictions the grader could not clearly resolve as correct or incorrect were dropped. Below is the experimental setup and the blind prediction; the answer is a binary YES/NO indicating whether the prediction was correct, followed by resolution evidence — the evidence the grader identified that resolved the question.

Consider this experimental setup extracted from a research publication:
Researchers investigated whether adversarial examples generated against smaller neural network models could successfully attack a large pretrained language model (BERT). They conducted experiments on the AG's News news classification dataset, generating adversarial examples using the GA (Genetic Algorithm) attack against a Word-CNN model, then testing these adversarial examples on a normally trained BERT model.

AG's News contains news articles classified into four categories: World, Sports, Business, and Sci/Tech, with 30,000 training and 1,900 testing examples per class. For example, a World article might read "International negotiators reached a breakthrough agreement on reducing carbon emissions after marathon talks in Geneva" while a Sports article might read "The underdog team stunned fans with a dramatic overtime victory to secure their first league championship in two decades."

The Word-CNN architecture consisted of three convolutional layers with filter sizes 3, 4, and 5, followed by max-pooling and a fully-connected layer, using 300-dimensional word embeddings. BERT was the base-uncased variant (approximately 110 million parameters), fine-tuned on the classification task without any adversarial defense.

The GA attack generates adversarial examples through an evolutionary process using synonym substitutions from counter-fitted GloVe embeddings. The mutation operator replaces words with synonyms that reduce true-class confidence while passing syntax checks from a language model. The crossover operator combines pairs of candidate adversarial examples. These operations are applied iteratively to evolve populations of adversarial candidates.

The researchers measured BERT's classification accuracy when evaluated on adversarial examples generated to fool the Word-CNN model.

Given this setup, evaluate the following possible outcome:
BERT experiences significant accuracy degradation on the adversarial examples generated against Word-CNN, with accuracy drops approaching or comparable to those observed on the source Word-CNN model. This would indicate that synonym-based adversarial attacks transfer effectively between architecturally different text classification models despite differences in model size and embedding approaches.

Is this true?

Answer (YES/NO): NO